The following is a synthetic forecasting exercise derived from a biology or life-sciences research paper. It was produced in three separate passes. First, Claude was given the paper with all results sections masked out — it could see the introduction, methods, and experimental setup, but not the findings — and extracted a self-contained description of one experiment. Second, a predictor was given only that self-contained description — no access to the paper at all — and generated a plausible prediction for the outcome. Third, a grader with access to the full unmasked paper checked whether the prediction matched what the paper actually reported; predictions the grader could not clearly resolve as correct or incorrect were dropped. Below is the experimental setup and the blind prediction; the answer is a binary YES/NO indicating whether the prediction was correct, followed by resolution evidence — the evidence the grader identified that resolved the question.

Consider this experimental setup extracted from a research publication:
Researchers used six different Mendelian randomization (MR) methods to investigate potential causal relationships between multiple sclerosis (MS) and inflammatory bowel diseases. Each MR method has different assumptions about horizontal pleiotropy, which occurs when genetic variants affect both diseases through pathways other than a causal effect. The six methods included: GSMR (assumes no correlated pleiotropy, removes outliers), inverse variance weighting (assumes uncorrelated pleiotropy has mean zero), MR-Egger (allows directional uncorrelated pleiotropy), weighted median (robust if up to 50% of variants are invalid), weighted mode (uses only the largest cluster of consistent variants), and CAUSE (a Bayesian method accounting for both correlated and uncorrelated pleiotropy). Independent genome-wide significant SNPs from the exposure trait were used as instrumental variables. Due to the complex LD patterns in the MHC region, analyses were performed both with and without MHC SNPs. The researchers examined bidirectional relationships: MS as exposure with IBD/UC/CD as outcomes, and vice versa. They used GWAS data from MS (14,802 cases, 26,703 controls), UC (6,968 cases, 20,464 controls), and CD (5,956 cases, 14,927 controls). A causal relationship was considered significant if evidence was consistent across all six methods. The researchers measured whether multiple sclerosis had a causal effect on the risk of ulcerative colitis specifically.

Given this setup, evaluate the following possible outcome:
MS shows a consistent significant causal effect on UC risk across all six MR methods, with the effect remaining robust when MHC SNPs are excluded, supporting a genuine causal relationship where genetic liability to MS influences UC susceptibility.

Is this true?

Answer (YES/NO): NO